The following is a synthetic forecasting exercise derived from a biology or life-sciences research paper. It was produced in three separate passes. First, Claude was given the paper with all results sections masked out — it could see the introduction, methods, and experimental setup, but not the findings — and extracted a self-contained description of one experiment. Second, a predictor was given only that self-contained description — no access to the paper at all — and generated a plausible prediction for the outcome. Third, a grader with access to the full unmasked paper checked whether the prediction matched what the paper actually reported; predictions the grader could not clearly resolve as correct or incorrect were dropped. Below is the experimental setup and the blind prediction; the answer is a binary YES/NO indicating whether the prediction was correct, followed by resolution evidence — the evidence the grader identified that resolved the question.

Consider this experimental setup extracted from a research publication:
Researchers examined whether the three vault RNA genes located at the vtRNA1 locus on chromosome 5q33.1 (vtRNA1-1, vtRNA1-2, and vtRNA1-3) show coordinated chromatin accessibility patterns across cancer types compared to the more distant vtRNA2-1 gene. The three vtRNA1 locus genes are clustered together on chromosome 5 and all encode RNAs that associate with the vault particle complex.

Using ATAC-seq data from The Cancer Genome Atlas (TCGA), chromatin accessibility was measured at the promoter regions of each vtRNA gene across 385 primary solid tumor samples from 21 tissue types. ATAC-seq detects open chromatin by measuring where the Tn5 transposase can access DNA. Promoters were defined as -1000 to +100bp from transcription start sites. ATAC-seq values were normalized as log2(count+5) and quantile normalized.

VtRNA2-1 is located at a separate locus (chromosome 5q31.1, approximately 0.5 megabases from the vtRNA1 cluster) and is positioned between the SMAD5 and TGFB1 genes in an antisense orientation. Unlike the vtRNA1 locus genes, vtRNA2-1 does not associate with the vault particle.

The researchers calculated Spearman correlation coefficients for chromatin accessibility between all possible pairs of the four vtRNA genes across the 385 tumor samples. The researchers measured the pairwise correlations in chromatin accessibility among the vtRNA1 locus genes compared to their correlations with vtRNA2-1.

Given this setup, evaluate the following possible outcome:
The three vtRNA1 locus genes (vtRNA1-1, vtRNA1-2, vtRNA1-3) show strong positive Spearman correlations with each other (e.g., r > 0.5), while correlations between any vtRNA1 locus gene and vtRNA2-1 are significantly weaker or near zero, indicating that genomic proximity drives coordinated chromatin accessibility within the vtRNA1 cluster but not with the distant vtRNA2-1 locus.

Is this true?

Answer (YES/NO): NO